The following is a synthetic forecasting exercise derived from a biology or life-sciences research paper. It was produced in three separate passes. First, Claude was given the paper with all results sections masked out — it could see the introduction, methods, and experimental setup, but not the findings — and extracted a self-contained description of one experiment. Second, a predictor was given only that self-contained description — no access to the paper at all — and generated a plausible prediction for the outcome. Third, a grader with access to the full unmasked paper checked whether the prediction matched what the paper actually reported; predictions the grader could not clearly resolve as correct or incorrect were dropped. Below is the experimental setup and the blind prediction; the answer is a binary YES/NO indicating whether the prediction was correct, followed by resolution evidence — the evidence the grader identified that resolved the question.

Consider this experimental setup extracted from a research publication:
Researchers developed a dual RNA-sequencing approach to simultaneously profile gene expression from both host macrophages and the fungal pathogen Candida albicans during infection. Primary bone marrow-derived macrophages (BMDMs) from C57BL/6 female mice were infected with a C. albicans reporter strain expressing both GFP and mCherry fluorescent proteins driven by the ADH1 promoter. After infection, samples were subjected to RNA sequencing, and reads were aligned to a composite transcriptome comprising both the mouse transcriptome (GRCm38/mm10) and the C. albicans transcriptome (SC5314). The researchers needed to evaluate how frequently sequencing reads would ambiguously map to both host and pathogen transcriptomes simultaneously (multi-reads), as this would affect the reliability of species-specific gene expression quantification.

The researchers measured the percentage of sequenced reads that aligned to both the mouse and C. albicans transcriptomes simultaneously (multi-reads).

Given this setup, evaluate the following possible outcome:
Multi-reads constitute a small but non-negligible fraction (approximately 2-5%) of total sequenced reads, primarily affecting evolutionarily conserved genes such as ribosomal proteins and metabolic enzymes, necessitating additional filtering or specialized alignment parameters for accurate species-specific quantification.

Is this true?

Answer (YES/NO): NO